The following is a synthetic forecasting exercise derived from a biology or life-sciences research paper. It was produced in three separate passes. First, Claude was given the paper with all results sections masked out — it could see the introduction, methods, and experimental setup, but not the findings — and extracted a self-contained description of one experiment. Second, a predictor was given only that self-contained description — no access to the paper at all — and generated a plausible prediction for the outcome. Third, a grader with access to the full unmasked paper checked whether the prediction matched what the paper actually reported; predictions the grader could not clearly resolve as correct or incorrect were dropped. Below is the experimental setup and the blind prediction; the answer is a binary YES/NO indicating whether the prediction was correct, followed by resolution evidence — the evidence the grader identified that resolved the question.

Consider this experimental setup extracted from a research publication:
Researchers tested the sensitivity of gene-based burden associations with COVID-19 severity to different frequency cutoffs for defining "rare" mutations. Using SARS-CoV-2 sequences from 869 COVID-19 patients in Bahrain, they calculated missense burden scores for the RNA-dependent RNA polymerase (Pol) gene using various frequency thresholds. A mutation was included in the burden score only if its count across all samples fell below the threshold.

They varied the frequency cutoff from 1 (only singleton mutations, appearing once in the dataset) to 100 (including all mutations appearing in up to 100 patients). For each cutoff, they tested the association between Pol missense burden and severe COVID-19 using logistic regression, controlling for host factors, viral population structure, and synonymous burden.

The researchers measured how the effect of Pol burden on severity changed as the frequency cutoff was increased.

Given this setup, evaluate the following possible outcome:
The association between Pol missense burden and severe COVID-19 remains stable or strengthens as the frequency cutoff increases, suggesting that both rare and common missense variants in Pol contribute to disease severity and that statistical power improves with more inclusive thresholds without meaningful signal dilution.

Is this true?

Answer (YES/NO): YES